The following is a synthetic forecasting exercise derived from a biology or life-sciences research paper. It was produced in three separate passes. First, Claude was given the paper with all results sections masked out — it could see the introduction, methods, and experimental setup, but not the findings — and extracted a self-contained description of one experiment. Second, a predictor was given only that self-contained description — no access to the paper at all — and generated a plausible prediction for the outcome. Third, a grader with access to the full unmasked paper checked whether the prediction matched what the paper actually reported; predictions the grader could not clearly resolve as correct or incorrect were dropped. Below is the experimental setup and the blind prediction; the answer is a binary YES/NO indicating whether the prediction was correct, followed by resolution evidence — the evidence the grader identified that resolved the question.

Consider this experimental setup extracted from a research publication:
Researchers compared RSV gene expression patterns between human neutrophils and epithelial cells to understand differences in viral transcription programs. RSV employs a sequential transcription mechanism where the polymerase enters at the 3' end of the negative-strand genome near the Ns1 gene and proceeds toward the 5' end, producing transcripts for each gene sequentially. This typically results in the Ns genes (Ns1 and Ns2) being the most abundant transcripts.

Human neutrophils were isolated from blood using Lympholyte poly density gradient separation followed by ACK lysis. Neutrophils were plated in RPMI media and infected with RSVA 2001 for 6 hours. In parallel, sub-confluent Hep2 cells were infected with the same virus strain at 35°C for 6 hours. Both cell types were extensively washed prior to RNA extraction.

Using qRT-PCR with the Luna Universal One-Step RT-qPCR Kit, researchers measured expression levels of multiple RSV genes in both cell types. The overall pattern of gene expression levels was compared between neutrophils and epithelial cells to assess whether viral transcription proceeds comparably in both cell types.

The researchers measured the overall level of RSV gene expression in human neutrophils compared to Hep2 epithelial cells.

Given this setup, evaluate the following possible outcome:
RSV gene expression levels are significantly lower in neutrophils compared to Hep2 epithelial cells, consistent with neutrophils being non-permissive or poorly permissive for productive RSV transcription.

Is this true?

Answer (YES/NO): YES